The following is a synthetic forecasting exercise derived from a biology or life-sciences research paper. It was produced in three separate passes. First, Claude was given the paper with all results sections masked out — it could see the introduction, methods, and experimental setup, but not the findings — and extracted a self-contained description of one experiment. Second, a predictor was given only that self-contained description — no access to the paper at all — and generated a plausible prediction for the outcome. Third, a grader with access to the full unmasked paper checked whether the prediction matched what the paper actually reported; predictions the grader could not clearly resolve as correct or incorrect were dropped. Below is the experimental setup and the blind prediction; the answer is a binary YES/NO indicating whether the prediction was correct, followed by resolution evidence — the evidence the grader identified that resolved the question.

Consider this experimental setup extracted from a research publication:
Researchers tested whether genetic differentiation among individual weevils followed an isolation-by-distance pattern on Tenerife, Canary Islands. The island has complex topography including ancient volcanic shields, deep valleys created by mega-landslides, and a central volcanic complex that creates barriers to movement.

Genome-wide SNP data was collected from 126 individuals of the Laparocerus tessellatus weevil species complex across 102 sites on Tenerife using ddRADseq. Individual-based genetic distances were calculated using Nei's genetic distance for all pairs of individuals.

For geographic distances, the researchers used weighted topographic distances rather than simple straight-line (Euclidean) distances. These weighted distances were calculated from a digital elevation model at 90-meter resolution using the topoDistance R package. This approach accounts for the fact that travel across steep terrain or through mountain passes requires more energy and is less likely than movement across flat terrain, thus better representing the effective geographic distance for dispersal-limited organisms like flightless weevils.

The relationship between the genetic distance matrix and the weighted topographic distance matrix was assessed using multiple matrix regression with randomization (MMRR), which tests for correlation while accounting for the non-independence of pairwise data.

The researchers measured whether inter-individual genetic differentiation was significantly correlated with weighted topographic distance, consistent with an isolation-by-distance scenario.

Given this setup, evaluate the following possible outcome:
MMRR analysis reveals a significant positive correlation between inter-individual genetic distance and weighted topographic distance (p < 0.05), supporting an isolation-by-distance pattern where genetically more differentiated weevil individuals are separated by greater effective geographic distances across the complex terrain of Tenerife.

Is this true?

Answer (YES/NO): YES